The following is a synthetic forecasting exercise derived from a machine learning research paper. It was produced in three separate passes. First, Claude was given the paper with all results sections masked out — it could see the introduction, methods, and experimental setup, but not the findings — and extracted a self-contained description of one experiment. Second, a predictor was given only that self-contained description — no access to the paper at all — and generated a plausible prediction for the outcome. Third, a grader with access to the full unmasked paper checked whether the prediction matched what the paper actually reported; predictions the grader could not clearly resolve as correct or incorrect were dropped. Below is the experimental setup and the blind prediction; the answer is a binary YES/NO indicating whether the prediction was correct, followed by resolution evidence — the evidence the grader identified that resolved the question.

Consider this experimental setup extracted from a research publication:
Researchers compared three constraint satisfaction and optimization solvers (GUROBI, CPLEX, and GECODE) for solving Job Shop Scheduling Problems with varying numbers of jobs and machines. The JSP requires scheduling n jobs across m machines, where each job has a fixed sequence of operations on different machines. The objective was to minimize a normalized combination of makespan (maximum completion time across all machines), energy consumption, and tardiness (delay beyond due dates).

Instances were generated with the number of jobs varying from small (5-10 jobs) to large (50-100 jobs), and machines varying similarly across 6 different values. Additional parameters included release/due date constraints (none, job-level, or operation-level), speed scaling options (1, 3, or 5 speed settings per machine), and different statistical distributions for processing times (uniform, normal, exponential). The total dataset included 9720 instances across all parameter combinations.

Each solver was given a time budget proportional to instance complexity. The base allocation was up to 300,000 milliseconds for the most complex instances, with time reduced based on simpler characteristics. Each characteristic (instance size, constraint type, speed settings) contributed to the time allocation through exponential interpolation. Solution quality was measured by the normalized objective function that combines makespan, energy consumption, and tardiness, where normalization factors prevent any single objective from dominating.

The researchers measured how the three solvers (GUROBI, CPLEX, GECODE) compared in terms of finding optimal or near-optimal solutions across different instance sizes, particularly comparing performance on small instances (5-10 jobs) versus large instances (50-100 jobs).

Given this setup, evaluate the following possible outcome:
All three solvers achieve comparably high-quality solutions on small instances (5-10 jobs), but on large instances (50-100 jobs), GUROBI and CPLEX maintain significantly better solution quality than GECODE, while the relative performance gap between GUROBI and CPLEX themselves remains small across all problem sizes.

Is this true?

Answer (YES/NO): NO